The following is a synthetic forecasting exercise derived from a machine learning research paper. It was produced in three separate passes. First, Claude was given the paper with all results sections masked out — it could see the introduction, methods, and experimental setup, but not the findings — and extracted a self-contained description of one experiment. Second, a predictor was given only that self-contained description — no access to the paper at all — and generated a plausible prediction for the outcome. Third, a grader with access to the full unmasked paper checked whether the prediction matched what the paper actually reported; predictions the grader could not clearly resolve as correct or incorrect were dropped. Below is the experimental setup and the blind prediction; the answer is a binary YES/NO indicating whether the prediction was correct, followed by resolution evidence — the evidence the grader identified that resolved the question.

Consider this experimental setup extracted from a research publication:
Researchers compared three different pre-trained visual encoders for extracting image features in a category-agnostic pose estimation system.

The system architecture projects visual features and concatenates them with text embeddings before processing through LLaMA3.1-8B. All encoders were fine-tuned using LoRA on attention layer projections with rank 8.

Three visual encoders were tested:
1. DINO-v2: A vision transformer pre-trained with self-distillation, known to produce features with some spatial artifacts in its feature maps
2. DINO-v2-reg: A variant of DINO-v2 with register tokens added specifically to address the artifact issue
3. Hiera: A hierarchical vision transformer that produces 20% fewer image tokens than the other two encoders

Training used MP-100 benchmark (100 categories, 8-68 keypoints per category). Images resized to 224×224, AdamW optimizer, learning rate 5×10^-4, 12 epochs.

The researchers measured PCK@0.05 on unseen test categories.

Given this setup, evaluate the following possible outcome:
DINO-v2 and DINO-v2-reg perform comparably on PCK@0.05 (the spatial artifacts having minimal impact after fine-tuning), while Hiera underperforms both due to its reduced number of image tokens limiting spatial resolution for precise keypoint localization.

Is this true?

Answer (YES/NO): NO